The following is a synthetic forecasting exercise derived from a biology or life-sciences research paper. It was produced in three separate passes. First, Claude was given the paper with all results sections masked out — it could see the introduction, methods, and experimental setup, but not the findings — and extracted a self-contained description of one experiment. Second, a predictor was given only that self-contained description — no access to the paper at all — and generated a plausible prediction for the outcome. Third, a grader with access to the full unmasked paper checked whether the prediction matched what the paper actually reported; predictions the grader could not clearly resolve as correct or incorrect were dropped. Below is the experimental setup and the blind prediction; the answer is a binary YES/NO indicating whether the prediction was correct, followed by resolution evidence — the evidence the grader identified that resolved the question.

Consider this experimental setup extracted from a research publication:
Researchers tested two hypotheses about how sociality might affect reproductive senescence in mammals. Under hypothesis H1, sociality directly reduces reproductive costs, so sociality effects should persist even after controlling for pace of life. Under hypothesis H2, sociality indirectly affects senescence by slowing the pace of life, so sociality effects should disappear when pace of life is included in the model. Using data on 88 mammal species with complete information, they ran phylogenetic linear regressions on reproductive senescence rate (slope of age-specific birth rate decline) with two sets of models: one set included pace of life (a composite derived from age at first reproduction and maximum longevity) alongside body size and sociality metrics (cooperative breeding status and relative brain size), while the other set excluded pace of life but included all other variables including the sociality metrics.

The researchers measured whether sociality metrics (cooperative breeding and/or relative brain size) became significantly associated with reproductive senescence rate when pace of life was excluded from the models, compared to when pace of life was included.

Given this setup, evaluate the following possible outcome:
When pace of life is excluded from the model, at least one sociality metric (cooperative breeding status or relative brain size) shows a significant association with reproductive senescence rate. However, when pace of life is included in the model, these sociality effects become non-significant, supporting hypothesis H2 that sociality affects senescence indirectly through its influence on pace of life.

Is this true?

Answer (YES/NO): YES